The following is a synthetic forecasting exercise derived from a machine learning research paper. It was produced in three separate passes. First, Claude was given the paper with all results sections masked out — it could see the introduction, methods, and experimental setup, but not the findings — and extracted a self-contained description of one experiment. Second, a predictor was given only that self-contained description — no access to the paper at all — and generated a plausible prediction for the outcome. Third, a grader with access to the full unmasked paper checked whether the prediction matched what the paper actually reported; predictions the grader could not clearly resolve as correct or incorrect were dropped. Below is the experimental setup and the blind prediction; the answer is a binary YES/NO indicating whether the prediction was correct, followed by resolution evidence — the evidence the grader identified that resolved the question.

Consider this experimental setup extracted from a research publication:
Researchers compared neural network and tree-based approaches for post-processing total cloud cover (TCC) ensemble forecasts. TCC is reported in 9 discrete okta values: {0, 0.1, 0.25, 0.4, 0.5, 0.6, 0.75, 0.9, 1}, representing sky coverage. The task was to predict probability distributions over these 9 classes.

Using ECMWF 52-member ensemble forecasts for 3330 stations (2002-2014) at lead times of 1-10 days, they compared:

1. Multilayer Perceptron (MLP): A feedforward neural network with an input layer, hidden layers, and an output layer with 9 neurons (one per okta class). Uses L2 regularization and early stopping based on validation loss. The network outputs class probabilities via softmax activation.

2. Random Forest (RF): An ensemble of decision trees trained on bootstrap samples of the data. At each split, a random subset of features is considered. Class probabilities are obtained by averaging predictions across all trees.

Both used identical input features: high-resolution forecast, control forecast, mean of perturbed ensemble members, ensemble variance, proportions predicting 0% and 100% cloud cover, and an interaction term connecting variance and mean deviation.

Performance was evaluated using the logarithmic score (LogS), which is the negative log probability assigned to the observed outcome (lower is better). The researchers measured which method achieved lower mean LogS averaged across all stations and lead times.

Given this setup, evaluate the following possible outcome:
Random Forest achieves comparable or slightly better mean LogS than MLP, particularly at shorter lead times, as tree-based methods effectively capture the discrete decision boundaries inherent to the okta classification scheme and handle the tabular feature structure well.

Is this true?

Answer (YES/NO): NO